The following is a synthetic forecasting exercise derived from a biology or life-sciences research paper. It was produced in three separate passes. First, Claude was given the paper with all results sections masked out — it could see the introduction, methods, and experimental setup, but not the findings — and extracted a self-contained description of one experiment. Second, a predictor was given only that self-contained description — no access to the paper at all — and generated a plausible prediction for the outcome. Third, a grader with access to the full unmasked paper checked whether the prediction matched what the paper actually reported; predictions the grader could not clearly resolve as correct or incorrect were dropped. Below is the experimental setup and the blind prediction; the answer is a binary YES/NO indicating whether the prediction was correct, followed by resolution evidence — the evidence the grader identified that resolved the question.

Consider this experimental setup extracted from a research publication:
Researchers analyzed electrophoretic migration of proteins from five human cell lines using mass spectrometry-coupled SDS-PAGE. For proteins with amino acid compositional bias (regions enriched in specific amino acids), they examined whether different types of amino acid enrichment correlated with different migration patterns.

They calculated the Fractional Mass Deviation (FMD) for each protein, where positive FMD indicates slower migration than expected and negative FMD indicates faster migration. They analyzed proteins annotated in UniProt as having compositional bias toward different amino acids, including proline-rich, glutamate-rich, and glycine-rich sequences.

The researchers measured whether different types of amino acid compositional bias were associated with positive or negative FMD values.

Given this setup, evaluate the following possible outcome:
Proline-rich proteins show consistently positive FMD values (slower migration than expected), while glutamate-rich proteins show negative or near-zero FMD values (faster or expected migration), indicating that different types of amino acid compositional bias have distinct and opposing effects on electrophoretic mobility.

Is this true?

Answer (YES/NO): NO